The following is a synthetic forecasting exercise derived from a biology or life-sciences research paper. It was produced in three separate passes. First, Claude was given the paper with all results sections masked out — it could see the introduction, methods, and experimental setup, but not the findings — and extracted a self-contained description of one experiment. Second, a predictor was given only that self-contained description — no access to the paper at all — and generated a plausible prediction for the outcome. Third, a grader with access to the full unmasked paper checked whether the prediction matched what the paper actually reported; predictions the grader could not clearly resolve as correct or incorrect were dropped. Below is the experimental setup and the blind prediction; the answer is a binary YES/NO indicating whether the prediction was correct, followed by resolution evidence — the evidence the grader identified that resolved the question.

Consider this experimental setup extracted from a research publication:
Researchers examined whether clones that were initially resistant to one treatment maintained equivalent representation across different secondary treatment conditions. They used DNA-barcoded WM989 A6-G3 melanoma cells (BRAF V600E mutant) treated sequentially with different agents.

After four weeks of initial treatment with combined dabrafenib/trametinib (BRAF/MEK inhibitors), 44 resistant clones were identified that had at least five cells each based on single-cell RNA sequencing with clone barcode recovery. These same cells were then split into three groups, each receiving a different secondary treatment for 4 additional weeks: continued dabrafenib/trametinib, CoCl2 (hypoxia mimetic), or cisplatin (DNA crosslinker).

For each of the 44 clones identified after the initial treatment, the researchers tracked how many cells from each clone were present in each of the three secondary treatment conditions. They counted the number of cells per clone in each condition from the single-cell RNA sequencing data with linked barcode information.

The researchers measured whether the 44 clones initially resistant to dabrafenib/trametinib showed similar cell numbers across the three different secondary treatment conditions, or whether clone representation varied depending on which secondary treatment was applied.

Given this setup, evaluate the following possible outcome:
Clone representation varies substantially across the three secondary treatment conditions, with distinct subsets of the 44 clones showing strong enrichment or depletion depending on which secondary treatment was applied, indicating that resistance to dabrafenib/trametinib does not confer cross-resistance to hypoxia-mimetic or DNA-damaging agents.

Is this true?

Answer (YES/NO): YES